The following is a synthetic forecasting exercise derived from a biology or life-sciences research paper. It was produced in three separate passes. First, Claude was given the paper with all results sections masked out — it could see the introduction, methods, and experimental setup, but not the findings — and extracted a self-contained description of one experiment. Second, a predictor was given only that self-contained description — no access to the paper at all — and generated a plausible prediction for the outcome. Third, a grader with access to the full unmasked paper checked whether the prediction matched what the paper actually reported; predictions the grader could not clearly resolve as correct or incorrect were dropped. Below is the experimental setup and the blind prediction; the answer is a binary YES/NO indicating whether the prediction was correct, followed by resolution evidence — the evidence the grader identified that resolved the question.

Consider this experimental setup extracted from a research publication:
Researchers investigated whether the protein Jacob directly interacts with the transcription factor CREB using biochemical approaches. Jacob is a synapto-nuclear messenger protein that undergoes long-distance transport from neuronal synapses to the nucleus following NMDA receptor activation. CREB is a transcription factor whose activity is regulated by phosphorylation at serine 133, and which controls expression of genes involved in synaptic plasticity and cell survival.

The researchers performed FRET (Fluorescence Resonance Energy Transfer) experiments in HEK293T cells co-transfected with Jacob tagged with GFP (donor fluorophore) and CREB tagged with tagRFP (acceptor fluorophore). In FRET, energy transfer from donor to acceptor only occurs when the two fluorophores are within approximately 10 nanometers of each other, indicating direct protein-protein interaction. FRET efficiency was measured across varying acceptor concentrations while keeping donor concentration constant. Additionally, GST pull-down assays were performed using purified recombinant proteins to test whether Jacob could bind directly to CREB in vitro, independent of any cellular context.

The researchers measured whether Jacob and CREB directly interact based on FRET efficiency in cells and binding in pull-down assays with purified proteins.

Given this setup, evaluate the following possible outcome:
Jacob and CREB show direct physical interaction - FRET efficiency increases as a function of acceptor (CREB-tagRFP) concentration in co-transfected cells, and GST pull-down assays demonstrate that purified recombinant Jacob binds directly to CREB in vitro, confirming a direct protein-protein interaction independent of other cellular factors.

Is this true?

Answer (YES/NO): YES